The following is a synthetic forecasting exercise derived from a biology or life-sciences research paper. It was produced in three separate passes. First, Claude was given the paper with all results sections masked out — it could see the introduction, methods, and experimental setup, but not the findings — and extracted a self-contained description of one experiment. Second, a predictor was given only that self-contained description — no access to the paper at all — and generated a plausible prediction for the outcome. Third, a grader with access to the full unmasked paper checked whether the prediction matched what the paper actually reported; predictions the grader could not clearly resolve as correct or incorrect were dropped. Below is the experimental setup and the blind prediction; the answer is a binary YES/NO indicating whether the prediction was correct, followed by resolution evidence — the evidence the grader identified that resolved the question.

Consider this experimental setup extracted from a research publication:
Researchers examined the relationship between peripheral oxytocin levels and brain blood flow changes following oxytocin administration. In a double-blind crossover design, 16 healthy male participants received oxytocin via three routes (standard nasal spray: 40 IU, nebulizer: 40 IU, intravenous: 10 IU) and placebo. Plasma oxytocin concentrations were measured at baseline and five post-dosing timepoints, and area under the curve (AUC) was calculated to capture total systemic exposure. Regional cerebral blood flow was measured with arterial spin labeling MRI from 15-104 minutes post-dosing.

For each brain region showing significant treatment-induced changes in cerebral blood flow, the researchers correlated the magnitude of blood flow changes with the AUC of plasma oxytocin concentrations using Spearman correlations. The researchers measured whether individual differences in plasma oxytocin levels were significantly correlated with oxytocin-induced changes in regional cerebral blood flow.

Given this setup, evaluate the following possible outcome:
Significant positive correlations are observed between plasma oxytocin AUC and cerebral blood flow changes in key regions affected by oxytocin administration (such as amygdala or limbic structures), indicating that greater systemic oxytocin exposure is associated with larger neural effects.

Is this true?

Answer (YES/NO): NO